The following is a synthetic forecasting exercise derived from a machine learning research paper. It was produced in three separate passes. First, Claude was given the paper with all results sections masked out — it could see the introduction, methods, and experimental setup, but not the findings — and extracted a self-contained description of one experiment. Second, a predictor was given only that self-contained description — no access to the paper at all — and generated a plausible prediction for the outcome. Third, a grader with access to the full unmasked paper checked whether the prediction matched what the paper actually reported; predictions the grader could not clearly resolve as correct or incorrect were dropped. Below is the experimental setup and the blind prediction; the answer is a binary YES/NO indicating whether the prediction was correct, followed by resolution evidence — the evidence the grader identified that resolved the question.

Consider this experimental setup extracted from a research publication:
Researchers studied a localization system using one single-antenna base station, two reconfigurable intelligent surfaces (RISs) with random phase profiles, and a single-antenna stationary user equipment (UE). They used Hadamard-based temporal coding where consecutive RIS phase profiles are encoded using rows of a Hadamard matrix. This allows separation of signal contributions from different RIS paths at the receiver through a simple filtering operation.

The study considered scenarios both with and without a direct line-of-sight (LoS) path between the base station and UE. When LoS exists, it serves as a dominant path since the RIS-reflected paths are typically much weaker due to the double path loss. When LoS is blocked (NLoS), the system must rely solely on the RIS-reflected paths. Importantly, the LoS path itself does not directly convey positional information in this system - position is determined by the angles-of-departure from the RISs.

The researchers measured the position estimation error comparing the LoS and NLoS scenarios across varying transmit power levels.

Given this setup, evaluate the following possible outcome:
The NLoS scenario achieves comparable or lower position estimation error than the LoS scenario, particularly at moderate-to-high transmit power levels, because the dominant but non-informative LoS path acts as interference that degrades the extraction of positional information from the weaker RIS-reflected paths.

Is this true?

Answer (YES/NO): NO